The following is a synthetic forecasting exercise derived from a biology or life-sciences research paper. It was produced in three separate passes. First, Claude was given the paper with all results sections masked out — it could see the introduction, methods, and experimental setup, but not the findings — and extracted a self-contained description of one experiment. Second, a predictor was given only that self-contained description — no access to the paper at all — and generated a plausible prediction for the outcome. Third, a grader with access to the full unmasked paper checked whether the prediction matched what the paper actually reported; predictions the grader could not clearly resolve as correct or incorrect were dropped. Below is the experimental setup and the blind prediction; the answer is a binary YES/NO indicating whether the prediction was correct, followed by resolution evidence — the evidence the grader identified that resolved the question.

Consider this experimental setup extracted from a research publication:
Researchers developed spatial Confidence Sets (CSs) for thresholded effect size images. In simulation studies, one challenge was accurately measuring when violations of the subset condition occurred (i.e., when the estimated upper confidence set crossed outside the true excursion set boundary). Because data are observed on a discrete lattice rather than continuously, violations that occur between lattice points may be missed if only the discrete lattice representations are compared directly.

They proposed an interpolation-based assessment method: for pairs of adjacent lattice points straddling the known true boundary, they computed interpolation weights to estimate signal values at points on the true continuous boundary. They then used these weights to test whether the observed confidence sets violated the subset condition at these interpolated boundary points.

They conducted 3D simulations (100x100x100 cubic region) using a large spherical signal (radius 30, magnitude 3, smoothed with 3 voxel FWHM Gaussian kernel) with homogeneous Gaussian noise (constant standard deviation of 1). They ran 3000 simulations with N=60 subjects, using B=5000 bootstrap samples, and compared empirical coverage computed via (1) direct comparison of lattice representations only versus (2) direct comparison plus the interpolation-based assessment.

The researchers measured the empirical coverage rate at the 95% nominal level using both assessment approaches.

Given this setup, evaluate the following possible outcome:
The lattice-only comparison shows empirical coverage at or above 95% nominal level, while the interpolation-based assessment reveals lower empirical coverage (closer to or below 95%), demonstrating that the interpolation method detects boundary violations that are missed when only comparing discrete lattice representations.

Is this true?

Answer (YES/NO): YES